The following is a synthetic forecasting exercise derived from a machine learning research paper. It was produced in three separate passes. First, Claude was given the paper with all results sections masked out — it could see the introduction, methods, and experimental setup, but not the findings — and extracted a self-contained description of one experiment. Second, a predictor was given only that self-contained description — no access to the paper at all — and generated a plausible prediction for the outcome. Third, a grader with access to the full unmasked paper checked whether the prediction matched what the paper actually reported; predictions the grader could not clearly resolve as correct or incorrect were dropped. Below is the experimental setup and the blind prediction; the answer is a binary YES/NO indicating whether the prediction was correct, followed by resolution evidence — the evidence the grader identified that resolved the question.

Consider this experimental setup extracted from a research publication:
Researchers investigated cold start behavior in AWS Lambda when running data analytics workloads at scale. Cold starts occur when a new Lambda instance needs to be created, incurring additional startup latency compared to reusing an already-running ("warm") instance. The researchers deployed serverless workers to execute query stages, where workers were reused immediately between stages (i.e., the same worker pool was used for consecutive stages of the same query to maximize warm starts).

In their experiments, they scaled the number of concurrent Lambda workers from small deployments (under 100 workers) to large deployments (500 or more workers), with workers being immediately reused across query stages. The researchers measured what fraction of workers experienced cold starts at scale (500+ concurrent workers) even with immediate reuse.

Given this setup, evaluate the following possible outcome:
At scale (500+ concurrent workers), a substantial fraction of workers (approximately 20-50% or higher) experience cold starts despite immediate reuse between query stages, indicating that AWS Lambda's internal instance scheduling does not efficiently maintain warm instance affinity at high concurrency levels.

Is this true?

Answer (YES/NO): NO